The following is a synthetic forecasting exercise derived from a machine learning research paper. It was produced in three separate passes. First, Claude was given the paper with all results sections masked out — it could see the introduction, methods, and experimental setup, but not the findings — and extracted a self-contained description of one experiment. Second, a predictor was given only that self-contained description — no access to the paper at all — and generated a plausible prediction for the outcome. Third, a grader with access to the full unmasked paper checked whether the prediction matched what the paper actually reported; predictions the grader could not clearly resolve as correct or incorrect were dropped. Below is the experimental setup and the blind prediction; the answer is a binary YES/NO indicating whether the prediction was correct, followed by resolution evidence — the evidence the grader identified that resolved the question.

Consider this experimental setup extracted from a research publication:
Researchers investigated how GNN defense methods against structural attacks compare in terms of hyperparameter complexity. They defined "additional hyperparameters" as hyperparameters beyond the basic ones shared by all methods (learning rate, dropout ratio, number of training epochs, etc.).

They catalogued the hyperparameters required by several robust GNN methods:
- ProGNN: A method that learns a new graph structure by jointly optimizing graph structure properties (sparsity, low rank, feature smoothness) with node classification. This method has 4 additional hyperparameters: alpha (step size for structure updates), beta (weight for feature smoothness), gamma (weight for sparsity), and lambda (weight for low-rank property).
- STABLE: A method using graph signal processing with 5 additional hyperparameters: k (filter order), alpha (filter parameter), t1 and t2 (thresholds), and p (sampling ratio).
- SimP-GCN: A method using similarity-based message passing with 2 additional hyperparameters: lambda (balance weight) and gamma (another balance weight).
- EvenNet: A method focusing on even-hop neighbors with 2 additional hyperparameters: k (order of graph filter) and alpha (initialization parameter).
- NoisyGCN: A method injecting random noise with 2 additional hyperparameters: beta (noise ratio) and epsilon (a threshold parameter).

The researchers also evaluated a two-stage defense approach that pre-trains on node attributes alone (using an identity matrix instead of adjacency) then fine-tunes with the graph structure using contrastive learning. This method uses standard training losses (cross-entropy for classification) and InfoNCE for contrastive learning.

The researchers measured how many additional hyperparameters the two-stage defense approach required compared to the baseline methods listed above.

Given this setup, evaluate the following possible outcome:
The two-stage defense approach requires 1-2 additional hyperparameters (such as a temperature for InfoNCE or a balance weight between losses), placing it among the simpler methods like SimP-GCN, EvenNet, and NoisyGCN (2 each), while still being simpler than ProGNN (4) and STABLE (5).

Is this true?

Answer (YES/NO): NO